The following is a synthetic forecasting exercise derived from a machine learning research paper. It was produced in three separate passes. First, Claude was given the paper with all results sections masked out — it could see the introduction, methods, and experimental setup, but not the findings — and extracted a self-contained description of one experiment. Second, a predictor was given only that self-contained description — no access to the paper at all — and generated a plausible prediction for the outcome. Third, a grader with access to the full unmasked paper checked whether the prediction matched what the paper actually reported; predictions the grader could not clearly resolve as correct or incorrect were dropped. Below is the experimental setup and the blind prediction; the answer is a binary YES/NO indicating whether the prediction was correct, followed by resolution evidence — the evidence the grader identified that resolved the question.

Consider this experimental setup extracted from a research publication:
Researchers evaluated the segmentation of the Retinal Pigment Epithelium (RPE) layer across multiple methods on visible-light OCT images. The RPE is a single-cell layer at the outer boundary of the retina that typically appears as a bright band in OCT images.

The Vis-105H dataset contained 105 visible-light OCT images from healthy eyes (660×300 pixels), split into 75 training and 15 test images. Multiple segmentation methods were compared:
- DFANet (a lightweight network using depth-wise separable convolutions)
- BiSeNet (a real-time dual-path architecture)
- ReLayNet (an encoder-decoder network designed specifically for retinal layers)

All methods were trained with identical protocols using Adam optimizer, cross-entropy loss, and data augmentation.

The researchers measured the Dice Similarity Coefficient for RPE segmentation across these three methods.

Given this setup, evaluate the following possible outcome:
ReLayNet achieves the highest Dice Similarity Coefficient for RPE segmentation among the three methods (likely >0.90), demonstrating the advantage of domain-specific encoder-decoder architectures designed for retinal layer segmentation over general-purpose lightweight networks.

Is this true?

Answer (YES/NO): NO